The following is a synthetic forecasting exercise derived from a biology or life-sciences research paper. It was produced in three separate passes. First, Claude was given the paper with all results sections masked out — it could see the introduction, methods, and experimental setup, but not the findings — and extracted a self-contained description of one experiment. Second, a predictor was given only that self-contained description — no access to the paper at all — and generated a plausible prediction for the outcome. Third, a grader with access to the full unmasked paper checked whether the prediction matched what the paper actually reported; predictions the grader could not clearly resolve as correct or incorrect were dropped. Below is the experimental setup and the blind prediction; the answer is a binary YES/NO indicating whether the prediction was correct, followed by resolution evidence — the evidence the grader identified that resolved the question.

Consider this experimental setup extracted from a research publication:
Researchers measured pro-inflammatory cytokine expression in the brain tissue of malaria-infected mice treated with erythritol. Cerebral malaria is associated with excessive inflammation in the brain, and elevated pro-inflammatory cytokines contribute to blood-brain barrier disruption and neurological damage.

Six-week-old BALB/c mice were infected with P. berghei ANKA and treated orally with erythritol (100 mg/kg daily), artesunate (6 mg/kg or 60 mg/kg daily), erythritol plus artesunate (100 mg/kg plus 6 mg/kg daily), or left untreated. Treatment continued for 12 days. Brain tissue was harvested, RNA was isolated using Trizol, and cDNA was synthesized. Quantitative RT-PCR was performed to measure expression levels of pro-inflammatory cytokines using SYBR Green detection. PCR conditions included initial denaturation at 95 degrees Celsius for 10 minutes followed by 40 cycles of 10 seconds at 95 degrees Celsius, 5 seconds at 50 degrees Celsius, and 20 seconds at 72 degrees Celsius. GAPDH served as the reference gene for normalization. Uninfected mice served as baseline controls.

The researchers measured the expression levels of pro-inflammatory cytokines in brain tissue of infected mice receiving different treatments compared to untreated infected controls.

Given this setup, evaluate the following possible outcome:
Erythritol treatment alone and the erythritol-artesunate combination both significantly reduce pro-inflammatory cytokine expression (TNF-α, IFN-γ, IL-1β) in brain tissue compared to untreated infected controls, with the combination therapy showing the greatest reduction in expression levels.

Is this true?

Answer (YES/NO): NO